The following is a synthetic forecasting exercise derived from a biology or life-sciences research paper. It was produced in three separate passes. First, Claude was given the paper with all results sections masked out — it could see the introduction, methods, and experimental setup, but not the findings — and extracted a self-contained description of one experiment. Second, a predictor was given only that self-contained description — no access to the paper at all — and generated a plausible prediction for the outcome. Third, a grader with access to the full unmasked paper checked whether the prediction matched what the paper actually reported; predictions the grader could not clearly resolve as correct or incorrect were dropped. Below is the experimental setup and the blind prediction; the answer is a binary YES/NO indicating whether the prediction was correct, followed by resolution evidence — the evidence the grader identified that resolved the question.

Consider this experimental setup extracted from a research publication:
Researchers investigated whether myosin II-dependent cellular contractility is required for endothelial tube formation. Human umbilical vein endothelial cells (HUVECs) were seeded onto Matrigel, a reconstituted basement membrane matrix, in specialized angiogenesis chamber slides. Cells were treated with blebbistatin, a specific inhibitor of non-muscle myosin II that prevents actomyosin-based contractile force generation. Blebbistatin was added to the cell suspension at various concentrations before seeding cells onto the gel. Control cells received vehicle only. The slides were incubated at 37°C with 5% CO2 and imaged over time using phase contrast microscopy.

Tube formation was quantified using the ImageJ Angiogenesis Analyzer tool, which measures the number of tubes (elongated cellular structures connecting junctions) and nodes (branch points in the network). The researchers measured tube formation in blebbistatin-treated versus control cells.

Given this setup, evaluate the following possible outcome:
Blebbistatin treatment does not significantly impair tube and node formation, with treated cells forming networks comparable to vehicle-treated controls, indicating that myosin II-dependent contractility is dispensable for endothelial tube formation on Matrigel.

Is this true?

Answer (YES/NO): NO